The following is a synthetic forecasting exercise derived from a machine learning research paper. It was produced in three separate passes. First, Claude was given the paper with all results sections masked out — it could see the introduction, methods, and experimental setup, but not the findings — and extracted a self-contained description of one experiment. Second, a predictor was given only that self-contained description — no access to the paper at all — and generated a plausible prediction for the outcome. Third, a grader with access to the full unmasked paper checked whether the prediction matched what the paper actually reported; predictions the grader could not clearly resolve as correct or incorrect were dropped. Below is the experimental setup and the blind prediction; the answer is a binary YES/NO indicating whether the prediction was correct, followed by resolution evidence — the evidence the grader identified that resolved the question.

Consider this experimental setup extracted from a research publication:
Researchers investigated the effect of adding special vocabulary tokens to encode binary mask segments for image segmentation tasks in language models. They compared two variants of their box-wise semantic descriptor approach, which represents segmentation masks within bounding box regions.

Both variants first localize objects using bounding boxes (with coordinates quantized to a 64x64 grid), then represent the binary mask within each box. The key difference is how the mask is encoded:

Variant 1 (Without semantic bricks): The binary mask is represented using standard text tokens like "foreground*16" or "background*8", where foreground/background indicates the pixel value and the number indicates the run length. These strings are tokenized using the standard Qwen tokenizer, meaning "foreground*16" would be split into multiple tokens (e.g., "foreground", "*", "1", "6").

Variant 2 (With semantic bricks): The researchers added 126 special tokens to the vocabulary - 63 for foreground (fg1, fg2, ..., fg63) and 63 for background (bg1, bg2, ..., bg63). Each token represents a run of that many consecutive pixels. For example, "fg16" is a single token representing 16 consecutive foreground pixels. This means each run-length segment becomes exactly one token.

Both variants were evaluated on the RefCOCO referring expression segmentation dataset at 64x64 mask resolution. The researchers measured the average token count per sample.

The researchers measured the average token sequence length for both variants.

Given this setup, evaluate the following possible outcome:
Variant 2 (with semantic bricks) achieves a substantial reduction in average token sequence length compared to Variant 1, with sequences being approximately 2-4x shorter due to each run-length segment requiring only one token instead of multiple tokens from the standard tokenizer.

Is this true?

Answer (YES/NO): NO